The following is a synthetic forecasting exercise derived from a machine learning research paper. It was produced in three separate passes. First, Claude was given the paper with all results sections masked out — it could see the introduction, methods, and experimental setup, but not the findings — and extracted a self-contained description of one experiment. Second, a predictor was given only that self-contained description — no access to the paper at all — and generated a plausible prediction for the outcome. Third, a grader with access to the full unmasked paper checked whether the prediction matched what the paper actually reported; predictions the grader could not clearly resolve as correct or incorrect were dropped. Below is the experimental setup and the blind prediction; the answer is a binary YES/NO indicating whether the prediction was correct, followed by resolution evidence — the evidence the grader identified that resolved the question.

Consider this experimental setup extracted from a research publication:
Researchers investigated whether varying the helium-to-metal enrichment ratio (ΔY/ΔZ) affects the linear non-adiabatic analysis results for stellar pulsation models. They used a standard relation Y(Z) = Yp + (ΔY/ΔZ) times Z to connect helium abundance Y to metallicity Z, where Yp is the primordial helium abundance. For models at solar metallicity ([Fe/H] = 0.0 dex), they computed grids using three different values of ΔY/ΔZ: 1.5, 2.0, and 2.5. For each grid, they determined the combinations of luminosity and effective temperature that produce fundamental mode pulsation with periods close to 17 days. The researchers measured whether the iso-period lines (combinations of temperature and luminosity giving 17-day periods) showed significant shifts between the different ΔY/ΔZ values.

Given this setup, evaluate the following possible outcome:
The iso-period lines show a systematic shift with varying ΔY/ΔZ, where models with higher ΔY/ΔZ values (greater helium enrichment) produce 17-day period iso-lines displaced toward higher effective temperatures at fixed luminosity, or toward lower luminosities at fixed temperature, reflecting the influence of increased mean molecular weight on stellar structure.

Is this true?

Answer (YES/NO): NO